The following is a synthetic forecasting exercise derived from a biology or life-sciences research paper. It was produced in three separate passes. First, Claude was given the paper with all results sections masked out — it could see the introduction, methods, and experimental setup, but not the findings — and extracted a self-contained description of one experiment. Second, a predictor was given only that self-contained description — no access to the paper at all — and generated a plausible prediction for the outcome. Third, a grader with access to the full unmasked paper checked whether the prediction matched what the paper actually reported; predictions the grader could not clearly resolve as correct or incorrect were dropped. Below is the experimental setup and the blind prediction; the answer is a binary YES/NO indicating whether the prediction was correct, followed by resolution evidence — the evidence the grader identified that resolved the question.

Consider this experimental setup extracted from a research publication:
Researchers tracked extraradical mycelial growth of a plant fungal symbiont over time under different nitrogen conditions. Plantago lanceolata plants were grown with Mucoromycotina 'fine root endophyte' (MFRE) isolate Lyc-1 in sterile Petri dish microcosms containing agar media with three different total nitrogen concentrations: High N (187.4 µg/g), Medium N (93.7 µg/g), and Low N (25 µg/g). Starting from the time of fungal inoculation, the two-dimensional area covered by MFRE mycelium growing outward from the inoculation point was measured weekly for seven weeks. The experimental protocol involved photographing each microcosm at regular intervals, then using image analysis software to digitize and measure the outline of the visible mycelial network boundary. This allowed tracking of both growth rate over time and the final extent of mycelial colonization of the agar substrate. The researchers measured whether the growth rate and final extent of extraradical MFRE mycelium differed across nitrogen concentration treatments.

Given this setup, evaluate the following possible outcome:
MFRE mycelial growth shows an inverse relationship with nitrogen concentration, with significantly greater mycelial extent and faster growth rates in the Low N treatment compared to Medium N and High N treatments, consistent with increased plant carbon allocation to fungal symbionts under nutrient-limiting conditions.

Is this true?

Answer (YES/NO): NO